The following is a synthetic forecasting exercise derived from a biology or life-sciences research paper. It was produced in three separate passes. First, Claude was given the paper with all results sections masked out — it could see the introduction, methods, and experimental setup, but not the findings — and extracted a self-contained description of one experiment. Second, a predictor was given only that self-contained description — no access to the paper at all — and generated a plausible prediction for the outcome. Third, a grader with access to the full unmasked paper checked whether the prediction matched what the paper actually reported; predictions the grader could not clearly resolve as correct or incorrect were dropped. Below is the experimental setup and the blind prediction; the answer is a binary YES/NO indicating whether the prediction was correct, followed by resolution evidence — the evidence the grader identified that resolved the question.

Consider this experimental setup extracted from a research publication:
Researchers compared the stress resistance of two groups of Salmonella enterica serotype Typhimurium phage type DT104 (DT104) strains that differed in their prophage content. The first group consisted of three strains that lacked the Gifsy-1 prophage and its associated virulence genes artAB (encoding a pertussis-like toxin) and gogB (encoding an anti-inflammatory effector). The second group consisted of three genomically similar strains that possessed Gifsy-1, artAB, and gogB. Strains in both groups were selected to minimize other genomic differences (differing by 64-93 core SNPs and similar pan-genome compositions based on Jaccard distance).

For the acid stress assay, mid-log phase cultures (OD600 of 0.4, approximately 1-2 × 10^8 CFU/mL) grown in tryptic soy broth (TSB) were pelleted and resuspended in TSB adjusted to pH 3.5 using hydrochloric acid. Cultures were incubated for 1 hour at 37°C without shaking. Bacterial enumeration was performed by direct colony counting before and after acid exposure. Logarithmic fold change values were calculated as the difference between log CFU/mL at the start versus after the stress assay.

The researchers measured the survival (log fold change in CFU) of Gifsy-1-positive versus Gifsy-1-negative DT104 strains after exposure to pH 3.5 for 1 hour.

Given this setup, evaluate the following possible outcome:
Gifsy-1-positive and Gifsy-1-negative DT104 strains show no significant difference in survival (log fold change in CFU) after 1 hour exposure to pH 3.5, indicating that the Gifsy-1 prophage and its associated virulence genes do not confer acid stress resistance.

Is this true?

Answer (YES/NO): YES